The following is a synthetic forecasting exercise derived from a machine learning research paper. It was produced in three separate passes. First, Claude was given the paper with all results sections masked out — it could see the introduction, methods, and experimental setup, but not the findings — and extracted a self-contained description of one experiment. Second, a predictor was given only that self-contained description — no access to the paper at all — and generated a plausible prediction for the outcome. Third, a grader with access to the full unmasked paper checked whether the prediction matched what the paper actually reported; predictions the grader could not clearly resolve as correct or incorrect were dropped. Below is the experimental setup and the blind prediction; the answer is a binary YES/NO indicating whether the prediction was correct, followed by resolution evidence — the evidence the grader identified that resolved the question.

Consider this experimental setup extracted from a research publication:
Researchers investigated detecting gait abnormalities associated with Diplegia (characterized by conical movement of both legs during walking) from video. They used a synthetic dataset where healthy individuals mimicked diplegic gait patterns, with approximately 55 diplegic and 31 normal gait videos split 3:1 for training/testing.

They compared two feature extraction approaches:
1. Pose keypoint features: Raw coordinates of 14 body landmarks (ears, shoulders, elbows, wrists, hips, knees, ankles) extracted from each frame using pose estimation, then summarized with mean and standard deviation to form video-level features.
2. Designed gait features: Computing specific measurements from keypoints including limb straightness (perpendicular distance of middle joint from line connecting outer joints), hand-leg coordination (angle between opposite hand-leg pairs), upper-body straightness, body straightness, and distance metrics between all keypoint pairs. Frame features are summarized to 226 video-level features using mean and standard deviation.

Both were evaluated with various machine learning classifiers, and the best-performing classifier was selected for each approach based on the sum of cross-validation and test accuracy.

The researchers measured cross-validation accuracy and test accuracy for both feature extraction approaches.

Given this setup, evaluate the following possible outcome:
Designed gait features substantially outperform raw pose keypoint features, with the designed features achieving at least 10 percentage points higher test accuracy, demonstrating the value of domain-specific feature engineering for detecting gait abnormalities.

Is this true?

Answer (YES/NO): YES